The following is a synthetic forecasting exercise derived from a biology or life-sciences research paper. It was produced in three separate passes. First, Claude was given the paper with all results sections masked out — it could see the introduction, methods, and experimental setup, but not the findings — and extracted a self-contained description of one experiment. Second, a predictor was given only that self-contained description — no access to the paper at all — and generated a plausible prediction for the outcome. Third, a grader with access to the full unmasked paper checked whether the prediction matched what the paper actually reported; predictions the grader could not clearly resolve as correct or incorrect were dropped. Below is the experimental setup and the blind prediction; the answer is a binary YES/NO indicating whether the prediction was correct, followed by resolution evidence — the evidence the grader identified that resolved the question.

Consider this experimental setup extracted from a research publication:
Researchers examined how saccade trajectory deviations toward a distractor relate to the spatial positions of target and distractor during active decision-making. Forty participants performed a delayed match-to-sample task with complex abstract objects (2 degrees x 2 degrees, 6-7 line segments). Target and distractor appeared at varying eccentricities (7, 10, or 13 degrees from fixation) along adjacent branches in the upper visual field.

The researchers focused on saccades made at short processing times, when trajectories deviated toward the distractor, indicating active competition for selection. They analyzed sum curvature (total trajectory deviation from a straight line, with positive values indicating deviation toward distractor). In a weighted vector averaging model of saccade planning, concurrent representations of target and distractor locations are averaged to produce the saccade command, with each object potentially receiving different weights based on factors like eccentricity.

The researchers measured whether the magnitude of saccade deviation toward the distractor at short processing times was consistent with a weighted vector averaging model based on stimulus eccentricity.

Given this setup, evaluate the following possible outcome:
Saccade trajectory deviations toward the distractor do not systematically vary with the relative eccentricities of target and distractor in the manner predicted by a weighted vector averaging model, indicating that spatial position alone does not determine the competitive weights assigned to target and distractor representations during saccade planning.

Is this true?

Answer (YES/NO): NO